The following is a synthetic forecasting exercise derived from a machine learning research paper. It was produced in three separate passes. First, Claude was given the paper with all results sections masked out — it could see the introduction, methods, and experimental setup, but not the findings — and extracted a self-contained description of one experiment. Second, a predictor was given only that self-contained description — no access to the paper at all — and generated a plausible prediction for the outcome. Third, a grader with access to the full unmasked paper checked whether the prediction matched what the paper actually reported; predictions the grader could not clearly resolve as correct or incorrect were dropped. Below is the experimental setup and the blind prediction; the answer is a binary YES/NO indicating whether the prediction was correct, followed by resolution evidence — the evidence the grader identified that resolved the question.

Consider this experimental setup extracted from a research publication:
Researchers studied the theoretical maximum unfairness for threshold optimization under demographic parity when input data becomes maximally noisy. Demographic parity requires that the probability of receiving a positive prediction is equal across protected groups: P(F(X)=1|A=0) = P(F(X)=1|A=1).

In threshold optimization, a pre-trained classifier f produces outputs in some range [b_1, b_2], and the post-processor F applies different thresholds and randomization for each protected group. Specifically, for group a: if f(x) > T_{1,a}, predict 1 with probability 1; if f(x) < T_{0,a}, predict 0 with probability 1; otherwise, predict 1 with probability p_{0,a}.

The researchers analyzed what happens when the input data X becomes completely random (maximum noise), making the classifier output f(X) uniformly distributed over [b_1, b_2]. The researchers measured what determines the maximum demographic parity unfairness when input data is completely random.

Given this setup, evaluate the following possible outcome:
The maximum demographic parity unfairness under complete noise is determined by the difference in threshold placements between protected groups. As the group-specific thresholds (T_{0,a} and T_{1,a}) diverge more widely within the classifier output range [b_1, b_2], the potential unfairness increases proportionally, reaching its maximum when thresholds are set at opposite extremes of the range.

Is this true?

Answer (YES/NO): NO